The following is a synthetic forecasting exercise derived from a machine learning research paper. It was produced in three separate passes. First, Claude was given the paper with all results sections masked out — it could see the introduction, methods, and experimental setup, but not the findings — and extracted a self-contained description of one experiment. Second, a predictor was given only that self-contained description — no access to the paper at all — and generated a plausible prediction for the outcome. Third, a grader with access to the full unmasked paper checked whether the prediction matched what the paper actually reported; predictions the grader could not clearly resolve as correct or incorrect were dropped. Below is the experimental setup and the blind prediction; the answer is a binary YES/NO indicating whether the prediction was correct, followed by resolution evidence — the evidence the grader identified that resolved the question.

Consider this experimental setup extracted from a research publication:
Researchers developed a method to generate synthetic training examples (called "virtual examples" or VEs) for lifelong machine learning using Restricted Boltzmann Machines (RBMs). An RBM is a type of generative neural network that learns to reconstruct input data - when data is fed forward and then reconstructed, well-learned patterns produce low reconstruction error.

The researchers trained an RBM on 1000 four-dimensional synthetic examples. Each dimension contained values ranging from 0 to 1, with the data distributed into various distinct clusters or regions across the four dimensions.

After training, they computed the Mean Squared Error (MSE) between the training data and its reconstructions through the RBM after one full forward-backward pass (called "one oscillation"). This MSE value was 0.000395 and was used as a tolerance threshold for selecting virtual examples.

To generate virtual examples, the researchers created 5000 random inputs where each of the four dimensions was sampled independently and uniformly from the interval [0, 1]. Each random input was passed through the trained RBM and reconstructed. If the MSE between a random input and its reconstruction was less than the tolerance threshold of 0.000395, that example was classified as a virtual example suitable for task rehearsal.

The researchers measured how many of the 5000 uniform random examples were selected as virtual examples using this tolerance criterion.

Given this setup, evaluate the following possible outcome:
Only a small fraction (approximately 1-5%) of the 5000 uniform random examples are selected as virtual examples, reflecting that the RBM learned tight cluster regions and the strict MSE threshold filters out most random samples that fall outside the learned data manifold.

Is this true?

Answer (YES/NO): YES